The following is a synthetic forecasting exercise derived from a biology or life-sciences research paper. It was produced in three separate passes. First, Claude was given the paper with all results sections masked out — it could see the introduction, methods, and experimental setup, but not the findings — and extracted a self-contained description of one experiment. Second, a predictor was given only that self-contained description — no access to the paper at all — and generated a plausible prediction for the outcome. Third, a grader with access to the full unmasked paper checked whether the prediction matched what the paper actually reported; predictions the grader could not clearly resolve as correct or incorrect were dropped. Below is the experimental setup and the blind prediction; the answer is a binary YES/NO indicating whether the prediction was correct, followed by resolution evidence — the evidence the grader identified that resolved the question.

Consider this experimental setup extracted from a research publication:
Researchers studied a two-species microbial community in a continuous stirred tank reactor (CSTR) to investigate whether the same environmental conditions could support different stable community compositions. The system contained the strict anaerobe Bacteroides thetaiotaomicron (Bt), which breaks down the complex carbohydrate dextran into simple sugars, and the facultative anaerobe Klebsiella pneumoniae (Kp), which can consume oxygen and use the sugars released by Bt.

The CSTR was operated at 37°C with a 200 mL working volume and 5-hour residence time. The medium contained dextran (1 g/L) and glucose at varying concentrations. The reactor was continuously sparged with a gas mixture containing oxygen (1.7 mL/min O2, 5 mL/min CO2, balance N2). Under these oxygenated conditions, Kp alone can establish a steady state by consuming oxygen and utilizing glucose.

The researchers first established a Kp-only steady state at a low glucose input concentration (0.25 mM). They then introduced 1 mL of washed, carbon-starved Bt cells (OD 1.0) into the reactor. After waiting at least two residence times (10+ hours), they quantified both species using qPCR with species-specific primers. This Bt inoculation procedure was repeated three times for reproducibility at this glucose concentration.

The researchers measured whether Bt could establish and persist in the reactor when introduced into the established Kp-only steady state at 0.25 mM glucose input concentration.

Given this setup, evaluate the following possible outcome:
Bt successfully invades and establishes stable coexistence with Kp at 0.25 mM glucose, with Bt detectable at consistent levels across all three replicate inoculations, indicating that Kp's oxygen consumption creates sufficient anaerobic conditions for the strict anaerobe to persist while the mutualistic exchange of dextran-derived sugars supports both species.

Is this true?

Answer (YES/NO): NO